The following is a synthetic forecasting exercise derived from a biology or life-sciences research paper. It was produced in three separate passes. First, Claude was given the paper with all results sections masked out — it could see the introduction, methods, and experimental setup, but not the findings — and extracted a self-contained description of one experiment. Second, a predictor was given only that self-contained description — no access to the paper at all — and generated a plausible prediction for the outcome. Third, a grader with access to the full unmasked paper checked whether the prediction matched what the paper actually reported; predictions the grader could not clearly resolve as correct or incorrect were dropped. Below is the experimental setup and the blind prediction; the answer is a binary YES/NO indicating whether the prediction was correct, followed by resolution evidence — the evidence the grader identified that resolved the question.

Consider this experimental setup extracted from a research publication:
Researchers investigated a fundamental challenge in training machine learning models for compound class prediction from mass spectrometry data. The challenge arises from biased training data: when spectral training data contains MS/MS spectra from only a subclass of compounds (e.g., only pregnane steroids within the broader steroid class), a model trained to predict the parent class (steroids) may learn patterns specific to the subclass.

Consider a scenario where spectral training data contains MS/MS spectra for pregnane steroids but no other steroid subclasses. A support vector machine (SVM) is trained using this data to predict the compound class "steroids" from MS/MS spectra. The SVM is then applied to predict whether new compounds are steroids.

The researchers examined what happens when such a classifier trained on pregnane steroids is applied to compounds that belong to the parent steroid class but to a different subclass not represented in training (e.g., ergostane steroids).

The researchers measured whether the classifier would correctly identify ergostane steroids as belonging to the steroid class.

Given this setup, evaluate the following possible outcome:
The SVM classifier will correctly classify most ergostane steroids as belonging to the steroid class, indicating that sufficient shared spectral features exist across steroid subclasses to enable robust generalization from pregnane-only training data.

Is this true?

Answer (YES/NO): NO